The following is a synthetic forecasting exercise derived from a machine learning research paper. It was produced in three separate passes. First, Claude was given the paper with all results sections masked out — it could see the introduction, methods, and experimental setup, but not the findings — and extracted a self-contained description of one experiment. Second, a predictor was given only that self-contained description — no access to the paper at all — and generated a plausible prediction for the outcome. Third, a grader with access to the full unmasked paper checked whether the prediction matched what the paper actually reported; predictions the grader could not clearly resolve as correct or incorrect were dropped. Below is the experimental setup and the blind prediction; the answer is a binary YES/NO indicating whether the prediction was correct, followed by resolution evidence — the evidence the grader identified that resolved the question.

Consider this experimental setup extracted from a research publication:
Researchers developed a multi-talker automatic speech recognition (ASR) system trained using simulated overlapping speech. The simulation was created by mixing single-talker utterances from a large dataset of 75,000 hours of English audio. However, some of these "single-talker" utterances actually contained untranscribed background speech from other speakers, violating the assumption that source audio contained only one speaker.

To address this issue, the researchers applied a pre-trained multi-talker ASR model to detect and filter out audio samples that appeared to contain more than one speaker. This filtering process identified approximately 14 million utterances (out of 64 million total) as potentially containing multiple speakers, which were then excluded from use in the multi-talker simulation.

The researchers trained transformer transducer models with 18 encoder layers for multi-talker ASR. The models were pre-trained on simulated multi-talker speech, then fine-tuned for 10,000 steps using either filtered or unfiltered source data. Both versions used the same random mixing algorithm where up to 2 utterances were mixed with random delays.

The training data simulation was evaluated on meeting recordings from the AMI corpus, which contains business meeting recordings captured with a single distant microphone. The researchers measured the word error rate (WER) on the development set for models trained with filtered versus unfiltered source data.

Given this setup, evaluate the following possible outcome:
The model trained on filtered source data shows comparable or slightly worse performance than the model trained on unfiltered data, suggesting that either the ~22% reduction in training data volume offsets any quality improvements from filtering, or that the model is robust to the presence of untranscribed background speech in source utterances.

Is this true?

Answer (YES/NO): NO